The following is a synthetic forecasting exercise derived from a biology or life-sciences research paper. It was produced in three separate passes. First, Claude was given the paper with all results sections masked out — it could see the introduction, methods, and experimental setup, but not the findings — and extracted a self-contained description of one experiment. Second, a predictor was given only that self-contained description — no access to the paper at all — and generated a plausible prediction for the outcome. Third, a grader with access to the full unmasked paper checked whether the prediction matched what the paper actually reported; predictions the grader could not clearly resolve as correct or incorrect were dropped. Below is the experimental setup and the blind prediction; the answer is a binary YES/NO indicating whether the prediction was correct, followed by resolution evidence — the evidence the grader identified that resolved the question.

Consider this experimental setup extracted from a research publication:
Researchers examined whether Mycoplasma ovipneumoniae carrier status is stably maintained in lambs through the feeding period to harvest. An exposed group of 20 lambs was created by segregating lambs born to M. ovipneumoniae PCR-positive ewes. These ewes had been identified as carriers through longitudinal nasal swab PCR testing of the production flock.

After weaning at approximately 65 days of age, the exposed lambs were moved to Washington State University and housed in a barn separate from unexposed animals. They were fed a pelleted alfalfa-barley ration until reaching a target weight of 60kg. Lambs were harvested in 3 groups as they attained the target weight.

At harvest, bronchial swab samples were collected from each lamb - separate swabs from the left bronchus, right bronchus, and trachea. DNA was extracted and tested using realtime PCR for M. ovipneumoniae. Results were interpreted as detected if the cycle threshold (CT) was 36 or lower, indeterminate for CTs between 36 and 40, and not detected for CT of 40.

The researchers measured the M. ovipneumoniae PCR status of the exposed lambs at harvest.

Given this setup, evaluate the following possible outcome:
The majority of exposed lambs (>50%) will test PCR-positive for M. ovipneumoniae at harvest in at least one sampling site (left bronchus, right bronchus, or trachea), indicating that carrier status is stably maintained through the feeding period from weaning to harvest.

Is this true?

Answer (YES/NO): YES